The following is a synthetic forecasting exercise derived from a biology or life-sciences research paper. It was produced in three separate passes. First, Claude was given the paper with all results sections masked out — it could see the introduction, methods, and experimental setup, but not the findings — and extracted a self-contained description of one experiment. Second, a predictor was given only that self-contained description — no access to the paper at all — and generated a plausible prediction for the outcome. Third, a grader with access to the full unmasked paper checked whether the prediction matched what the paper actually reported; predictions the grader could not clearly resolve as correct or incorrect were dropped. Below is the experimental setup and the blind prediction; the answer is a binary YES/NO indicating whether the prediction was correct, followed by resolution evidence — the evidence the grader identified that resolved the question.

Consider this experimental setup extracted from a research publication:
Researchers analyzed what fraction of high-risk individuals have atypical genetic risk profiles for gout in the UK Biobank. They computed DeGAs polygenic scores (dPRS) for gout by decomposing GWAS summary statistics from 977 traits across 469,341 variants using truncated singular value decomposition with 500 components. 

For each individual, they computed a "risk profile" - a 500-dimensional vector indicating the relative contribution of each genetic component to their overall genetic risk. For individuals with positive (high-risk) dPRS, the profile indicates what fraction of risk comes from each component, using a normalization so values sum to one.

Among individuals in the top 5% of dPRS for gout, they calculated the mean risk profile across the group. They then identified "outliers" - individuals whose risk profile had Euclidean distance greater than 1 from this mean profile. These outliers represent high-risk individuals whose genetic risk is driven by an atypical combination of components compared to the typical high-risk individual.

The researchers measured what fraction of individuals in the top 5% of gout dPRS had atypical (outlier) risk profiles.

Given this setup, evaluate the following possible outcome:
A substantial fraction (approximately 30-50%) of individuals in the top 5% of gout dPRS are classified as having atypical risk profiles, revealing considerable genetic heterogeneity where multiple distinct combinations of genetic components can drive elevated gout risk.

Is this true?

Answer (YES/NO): NO